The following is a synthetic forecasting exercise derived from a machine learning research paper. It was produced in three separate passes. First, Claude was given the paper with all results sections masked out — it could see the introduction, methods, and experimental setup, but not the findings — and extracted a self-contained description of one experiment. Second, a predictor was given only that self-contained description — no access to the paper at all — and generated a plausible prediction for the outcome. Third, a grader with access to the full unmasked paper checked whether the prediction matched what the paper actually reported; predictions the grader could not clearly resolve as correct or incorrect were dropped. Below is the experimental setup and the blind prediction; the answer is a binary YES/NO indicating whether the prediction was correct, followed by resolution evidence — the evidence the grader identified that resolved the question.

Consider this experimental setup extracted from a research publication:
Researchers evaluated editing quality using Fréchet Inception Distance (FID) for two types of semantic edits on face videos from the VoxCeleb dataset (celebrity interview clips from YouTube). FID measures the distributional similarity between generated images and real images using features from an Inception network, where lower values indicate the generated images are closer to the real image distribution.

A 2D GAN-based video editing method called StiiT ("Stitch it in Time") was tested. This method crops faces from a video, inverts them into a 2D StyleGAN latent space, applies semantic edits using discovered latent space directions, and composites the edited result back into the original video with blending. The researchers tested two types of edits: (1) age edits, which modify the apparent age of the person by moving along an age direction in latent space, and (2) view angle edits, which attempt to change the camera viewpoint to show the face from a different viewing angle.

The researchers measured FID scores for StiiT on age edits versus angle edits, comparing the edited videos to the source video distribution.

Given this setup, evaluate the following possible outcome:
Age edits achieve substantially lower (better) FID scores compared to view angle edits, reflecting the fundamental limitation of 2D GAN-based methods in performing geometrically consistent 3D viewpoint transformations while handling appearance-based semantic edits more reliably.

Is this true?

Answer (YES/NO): YES